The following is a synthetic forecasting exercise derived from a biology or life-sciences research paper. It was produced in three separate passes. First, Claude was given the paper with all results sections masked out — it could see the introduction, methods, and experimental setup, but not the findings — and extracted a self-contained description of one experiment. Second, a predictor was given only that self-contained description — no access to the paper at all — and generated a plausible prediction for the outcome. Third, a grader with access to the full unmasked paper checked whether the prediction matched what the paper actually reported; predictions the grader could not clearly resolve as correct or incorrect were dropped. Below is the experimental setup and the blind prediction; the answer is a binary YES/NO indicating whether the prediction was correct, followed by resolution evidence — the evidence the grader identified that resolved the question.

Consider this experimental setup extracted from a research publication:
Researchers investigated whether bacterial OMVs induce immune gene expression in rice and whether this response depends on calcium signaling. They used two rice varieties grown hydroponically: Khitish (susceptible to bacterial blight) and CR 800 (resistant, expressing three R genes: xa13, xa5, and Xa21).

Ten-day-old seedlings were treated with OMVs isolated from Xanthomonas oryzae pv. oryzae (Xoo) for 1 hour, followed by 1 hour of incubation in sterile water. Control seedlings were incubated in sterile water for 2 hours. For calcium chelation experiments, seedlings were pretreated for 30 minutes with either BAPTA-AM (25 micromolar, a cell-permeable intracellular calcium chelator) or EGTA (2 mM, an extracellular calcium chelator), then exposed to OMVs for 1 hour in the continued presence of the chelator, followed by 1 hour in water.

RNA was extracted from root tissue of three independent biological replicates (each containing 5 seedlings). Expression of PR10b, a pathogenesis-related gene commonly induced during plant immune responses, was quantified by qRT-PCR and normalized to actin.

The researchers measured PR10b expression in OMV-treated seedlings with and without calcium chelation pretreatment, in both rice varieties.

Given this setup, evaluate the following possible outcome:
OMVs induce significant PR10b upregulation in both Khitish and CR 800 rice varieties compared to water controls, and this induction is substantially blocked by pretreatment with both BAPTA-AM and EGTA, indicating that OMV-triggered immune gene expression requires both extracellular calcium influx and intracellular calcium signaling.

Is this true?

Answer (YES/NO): NO